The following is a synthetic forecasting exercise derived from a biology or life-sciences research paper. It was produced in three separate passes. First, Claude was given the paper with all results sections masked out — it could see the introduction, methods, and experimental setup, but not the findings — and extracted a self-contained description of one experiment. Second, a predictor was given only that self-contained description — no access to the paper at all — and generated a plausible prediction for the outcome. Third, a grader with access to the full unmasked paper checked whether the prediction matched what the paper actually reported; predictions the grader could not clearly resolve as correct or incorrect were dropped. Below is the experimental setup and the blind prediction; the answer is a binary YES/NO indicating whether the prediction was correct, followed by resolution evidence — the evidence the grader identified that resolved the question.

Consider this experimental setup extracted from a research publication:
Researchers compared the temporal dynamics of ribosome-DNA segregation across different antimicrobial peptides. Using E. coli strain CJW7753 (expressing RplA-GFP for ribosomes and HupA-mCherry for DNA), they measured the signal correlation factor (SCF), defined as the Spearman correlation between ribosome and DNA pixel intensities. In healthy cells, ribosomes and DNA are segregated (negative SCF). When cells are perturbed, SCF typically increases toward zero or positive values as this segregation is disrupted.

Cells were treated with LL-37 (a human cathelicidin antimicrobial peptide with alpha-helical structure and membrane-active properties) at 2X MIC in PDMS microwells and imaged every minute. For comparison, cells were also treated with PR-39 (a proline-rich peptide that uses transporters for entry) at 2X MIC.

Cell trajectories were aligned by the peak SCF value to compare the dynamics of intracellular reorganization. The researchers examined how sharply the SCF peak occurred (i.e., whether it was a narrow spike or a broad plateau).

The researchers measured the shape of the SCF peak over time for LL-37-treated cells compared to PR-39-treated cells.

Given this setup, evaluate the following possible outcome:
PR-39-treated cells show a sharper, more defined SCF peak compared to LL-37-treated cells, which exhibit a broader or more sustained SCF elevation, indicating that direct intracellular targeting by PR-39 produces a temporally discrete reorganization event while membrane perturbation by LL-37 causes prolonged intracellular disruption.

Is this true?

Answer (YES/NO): NO